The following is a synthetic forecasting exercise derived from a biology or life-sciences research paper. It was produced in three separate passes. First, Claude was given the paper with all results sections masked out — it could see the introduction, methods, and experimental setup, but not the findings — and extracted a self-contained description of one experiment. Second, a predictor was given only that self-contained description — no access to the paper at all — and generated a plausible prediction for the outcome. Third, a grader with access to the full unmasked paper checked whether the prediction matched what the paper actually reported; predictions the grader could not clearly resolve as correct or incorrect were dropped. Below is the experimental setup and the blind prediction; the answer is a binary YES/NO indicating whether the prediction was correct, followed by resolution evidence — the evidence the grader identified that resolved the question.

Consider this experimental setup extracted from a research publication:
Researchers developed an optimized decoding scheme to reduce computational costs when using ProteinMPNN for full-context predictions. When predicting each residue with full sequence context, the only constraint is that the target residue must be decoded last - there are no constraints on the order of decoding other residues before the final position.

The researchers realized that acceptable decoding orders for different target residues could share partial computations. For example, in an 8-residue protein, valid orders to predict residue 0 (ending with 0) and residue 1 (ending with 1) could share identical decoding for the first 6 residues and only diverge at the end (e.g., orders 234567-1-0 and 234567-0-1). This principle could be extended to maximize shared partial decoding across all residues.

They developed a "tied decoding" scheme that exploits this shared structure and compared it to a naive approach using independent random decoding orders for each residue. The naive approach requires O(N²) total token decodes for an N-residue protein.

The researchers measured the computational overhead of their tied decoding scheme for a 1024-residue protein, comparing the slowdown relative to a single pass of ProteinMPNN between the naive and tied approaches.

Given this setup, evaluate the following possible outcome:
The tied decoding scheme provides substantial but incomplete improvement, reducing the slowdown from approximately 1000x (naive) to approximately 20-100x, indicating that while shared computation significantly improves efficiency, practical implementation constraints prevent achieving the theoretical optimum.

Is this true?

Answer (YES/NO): NO